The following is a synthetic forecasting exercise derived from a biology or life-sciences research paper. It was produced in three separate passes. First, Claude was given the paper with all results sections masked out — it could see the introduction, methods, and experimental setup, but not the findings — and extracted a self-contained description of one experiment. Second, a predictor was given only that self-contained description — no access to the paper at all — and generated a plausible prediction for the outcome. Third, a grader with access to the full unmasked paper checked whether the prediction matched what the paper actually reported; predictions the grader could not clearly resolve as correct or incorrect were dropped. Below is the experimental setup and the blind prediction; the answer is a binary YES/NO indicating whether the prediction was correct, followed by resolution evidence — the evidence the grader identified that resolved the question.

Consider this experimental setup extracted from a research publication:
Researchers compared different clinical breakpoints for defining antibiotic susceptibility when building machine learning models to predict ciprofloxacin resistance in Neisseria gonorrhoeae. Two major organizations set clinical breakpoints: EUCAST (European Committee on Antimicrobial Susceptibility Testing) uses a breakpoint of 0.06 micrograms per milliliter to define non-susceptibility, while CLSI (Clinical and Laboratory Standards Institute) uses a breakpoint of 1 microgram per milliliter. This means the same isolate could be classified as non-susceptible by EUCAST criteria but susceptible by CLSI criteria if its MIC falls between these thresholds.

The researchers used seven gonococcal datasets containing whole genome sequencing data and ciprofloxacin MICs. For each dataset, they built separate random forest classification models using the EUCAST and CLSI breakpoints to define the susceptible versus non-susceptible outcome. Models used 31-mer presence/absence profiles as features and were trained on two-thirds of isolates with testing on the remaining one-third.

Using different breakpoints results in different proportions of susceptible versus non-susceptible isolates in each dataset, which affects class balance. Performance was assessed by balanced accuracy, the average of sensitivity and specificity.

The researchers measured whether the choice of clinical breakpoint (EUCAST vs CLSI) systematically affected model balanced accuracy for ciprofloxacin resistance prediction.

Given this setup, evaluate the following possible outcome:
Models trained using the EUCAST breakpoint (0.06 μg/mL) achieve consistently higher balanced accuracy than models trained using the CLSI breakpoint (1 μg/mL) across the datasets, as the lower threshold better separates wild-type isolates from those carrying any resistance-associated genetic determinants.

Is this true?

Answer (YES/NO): NO